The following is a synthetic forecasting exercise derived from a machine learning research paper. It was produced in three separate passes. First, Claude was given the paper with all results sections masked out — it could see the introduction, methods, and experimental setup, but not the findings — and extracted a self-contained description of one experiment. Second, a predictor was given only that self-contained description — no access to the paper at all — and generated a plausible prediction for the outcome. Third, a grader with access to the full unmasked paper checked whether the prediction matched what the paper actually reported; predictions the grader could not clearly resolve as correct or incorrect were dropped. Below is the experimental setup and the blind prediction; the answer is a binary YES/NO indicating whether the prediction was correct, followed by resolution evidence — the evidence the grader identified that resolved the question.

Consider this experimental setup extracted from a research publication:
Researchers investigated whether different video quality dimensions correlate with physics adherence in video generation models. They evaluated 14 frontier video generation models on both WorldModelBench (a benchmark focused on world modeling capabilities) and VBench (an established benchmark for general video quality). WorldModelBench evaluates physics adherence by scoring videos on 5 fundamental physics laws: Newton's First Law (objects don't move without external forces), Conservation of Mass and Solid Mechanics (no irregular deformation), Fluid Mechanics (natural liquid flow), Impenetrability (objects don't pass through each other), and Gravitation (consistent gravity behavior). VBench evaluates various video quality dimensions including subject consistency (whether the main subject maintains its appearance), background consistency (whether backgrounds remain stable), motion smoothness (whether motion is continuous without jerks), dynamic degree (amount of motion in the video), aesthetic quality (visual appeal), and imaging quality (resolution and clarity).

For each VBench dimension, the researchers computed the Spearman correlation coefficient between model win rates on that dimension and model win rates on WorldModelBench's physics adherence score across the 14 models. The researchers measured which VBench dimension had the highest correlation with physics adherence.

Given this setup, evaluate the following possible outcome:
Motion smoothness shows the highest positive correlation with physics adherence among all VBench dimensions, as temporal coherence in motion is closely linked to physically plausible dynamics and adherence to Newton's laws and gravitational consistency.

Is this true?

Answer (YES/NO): NO